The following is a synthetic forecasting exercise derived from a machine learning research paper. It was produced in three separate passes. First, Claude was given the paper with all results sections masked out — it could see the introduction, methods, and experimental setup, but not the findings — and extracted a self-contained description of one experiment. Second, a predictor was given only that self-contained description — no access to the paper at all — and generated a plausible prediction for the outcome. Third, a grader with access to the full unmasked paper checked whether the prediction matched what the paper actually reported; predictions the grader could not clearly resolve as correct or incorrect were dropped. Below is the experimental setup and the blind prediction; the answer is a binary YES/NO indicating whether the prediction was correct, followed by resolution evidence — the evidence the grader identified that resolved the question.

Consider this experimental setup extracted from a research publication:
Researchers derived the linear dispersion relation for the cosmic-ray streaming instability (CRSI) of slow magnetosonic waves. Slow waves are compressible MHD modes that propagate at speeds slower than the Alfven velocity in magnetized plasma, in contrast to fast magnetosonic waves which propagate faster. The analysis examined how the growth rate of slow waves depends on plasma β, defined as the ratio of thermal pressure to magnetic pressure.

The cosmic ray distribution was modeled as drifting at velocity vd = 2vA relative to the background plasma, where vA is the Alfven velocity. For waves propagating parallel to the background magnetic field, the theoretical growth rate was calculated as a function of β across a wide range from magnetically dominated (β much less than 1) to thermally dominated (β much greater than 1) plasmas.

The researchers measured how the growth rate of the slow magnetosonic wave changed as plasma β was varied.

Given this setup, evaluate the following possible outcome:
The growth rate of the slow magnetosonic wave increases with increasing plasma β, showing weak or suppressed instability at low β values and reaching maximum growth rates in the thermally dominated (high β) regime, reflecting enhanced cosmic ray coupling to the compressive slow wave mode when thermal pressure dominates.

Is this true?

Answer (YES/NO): YES